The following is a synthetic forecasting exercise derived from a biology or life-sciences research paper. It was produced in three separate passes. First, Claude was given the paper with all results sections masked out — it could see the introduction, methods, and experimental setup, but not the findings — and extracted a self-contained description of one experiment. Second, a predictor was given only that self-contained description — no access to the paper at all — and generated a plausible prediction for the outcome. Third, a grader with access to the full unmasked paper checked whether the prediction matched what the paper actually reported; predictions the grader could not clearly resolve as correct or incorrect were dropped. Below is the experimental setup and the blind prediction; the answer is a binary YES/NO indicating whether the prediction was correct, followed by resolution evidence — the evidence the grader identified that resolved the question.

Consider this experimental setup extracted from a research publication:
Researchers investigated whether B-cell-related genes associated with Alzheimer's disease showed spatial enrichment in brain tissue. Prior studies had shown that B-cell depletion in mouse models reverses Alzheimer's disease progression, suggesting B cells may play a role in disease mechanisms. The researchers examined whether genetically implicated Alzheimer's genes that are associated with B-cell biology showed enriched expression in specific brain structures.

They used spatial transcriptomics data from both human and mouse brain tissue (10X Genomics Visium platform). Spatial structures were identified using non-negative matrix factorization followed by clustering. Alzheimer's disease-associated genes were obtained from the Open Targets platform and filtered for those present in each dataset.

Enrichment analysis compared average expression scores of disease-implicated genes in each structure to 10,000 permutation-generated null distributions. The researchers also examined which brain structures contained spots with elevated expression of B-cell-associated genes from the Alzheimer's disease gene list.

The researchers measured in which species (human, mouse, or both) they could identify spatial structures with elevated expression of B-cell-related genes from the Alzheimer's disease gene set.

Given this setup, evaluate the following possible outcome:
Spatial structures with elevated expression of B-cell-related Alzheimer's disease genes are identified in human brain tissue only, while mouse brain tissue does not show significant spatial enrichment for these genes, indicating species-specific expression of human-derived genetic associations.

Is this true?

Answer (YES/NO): YES